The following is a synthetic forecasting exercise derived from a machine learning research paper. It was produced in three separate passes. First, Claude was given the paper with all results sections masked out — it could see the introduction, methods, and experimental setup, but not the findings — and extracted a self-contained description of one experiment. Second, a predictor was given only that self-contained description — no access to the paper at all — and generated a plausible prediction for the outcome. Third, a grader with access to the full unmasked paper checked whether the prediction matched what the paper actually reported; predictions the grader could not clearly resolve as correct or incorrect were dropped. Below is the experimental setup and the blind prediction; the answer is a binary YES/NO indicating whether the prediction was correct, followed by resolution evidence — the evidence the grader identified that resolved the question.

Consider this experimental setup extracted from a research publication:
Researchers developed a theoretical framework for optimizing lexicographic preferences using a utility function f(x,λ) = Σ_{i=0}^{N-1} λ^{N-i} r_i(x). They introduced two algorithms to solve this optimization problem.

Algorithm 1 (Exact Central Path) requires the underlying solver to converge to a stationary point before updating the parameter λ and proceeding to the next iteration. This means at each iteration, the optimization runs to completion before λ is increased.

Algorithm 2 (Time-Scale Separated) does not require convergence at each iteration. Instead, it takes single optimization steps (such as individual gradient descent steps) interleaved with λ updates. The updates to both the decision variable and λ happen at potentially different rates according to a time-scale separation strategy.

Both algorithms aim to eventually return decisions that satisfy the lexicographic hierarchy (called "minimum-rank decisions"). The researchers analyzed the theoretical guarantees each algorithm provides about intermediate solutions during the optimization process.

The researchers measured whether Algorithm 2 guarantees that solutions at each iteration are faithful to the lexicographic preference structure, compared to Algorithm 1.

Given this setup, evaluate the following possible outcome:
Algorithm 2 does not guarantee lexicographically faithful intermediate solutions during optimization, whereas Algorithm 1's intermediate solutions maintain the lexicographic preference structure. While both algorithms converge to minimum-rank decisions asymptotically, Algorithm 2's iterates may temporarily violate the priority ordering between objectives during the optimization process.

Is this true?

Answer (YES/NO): YES